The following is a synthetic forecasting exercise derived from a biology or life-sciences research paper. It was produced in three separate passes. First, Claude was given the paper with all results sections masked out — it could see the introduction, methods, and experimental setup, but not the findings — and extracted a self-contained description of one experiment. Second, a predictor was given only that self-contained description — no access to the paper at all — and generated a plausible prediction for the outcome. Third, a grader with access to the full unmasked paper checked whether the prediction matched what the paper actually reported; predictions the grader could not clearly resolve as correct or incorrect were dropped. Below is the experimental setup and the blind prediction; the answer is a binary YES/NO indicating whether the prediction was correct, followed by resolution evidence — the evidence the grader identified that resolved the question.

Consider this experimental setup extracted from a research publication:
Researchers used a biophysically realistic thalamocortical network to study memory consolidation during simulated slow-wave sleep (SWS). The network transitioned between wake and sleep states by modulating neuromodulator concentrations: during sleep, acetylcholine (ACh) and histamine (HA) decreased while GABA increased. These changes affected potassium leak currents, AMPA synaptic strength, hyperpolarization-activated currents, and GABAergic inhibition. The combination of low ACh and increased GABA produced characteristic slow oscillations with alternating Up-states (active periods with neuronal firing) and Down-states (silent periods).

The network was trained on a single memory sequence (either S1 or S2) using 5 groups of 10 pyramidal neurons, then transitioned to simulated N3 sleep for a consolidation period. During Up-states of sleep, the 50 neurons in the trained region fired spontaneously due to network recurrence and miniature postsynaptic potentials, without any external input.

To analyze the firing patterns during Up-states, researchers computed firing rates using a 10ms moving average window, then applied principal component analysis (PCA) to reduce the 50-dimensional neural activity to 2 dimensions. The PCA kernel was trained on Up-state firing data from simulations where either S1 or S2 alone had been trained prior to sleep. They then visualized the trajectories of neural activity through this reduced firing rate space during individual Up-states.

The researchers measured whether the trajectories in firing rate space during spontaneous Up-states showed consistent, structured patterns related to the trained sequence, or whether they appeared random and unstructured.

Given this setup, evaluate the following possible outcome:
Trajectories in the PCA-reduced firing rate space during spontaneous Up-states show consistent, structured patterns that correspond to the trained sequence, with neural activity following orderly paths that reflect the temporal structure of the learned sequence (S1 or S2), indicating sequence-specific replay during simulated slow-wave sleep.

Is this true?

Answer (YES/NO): YES